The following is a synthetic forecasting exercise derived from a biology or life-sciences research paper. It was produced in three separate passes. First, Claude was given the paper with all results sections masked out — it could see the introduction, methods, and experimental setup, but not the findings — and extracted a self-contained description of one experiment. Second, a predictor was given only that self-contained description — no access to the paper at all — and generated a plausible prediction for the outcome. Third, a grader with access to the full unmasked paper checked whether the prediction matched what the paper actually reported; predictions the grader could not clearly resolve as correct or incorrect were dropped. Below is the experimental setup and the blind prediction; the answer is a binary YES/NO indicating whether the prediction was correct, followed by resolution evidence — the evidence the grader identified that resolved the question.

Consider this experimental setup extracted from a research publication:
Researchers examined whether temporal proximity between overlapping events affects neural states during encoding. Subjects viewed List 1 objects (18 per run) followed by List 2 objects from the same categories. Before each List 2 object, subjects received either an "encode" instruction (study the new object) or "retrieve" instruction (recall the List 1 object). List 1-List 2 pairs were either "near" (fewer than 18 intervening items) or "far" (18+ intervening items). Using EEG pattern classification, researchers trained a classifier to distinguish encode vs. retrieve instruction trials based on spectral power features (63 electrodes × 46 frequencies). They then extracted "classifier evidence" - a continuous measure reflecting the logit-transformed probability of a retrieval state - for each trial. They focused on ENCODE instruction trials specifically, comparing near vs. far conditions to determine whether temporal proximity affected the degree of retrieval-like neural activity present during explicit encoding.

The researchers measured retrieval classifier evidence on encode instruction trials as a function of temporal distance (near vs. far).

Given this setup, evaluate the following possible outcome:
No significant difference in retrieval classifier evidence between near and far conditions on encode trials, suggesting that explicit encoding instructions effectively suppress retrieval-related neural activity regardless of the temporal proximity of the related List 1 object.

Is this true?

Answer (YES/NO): NO